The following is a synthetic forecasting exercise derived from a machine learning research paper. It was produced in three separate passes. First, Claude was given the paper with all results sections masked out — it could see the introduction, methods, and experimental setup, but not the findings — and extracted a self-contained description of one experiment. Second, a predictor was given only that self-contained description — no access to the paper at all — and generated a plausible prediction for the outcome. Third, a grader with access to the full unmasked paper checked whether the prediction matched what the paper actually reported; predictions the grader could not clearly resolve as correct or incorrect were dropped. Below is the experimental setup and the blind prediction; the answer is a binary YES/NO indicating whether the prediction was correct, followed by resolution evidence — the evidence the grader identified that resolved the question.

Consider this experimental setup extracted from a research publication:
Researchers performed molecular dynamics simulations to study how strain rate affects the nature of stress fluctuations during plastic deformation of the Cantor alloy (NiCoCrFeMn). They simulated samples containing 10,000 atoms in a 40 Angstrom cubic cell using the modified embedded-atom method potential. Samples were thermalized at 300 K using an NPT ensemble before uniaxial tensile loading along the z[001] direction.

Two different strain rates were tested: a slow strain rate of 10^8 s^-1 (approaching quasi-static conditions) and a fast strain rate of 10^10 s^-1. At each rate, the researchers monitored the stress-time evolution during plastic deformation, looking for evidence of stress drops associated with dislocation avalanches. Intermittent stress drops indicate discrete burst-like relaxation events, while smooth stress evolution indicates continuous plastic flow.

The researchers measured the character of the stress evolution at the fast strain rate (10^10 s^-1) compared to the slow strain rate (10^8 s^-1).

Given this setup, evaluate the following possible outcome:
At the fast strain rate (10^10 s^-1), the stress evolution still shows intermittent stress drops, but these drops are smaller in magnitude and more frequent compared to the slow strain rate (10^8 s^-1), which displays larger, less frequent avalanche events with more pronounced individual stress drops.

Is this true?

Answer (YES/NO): NO